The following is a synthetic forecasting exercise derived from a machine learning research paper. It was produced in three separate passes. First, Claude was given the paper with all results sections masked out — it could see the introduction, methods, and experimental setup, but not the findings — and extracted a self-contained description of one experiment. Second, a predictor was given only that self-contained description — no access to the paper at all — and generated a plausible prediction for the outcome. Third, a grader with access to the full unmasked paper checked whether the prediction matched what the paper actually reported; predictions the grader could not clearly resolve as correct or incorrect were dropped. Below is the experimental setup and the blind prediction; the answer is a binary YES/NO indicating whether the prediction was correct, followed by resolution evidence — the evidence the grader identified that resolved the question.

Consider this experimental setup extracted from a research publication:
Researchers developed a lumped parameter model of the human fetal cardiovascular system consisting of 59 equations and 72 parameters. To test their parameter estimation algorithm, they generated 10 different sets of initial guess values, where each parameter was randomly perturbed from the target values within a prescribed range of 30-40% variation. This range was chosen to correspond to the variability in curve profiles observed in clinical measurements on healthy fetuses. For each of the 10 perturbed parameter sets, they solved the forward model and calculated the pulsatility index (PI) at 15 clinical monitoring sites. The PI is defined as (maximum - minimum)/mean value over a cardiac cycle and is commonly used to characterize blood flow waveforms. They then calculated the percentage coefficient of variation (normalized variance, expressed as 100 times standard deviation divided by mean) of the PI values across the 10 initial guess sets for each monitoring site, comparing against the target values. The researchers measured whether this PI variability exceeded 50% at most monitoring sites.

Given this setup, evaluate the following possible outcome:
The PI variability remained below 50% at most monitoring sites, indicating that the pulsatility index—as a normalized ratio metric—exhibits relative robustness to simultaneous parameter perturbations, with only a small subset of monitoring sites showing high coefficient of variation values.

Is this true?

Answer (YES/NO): NO